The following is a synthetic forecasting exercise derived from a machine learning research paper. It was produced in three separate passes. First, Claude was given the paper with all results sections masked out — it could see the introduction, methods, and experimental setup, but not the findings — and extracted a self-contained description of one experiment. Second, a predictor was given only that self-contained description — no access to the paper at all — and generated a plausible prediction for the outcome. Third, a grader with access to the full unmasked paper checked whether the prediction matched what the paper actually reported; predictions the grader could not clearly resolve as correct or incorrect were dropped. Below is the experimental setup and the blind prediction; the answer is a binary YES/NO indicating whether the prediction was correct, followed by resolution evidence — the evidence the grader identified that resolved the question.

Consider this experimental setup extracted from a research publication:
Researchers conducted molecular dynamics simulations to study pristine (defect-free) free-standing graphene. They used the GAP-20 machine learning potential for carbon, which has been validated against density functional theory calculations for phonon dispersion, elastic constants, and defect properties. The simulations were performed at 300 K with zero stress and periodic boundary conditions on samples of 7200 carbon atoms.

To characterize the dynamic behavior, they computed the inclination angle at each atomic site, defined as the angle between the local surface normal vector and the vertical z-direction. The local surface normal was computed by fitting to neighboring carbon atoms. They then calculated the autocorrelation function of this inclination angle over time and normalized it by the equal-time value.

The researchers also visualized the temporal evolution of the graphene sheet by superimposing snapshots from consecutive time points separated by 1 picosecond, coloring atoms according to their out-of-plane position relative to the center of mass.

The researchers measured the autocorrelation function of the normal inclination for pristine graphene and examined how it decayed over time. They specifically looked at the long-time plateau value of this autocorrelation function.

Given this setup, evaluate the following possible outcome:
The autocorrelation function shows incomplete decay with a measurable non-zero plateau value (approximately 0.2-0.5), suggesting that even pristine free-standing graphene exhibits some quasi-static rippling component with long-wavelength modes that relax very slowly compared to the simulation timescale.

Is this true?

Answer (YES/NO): NO